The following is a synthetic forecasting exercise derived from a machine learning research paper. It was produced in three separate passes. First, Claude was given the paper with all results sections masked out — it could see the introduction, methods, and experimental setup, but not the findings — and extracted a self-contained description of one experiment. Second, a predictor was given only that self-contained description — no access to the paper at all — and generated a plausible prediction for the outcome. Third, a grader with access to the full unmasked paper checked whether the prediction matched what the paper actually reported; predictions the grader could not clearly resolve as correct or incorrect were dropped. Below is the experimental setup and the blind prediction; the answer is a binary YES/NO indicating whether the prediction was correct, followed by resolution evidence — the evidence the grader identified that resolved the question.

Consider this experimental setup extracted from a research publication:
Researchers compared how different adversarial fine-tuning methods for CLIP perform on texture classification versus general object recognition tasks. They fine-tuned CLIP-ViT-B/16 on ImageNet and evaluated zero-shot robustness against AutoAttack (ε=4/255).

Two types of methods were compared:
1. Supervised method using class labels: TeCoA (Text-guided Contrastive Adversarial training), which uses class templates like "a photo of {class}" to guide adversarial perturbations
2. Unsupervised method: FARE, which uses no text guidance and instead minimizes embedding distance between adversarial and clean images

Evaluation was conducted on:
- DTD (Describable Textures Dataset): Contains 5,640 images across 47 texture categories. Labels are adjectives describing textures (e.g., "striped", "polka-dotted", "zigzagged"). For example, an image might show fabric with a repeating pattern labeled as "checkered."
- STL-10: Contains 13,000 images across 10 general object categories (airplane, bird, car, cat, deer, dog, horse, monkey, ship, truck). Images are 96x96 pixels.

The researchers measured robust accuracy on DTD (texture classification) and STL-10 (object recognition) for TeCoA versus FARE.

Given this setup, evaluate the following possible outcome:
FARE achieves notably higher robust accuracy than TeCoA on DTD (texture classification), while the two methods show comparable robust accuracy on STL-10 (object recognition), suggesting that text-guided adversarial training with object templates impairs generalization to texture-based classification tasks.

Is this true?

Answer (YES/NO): NO